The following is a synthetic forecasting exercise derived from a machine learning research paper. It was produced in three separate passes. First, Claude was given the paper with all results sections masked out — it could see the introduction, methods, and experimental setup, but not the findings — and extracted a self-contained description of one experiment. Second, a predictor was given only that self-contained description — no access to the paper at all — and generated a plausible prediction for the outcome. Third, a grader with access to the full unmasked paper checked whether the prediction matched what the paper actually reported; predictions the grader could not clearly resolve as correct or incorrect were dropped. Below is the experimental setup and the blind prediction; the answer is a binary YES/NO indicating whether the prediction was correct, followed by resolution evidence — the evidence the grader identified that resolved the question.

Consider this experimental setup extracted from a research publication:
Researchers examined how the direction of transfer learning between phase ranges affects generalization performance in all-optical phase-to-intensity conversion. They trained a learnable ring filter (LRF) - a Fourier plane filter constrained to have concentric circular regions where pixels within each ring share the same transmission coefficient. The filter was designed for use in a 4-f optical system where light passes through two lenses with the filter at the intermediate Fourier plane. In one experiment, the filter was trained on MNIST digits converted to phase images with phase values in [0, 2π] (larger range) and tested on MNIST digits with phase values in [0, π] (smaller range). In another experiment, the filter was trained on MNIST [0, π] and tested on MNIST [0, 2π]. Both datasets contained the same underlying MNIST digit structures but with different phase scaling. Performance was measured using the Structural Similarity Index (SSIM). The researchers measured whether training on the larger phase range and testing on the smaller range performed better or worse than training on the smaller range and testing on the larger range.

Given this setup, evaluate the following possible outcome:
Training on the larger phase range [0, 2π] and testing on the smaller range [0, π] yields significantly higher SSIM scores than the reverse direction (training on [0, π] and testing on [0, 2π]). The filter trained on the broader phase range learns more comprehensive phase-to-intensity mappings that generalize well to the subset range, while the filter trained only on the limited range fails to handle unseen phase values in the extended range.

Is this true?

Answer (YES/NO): YES